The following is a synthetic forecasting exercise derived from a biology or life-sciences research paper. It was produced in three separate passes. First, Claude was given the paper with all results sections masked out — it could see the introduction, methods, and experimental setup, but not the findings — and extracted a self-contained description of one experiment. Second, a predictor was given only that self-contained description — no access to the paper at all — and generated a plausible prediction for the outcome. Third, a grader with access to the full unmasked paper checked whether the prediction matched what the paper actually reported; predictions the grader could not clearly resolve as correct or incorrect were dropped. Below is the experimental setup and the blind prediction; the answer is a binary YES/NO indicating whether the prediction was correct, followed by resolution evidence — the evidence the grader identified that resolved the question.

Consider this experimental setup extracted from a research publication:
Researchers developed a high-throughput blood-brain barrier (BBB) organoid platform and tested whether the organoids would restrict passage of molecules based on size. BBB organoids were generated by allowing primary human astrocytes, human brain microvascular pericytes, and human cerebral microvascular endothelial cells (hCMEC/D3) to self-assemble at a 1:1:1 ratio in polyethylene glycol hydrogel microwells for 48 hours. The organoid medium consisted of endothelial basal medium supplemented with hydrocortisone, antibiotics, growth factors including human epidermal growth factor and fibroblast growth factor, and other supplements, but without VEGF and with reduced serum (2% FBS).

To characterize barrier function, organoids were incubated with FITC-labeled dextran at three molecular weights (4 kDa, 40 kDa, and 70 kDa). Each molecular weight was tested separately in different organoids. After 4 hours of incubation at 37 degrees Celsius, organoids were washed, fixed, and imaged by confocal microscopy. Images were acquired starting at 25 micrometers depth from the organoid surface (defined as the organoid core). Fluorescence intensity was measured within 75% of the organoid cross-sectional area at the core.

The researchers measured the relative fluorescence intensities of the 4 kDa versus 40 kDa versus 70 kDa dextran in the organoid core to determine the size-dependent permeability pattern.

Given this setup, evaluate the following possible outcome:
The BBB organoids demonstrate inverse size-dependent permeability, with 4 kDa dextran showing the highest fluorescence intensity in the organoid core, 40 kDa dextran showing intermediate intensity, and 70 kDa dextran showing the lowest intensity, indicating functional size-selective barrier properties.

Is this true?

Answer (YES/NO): NO